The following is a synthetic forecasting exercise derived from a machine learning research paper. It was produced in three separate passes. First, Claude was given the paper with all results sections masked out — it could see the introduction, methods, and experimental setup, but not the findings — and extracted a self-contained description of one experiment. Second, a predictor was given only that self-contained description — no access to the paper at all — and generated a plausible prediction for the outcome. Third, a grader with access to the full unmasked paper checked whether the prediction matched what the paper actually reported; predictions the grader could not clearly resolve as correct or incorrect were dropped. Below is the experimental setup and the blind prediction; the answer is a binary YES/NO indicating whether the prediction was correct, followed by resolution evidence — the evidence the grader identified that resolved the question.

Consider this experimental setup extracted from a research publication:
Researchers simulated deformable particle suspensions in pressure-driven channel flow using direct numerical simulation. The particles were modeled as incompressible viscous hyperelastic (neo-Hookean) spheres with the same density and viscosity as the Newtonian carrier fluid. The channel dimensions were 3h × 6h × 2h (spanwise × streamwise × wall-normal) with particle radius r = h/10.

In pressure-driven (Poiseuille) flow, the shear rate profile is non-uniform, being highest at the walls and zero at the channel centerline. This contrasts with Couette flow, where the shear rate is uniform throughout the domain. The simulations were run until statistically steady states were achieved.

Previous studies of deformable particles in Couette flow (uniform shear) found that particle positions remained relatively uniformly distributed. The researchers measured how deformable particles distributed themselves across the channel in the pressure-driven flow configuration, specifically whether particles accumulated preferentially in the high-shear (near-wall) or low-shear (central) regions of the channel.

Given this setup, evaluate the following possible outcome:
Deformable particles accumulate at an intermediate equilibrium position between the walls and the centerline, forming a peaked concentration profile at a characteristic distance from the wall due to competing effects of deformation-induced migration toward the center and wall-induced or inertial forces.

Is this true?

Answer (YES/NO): NO